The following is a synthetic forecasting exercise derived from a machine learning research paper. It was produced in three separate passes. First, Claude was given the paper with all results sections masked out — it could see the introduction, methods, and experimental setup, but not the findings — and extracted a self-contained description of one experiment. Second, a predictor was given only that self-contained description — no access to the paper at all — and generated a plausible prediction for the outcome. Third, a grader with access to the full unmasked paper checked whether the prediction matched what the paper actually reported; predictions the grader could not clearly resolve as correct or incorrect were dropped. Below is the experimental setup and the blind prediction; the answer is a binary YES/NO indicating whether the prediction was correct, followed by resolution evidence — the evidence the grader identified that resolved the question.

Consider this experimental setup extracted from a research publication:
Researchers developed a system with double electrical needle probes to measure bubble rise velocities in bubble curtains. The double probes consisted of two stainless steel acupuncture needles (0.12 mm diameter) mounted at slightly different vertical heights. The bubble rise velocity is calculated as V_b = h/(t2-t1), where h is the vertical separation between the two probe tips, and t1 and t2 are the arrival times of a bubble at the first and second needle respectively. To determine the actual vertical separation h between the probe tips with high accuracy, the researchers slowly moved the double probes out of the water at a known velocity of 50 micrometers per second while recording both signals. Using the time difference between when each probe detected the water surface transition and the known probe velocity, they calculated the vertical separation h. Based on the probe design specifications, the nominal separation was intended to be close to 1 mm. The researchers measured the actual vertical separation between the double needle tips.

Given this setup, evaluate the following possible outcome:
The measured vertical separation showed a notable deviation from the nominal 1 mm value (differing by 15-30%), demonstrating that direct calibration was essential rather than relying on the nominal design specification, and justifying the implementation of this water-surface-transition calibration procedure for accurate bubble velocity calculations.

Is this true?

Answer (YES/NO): NO